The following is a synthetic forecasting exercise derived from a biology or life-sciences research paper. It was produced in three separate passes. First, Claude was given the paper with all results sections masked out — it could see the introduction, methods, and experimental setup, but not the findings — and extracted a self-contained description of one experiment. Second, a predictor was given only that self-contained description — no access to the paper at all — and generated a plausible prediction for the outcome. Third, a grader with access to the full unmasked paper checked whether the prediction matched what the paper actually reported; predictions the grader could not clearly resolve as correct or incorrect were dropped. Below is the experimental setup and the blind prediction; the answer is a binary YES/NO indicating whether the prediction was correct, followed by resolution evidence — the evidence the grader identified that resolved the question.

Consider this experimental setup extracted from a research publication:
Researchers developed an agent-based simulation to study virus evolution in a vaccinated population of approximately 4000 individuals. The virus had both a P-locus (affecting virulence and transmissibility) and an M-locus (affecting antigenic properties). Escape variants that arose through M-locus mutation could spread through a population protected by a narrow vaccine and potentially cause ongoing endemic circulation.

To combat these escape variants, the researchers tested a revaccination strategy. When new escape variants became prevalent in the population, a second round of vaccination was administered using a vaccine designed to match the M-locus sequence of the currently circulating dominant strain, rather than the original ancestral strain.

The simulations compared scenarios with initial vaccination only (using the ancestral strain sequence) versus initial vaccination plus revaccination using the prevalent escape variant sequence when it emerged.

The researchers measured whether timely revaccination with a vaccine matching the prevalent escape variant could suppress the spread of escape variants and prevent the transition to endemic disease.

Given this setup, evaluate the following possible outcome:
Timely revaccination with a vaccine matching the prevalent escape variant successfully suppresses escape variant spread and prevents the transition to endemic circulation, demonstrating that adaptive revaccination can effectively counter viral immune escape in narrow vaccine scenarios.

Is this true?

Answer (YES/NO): NO